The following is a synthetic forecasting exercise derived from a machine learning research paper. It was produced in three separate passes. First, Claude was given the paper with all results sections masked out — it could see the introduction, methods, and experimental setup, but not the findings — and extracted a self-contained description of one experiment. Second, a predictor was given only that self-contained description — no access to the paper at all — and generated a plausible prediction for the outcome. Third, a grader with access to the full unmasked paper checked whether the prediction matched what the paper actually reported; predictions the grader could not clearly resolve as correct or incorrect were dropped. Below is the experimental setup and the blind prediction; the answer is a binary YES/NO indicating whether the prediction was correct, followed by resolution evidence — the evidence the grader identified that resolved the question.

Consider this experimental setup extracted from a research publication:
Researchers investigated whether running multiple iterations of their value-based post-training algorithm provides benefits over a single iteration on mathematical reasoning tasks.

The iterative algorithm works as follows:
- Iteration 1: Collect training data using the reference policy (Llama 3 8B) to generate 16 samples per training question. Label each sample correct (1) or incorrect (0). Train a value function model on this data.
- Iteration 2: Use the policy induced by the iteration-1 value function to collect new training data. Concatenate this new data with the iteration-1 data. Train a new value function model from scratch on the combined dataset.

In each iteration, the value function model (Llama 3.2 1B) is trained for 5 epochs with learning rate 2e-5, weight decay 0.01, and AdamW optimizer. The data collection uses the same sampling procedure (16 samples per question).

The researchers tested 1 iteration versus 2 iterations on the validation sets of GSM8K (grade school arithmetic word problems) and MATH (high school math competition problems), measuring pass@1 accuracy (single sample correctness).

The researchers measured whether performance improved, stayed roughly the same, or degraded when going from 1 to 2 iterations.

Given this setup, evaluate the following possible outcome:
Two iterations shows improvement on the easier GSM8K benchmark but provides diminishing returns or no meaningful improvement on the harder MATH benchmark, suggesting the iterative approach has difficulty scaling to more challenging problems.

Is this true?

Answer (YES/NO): NO